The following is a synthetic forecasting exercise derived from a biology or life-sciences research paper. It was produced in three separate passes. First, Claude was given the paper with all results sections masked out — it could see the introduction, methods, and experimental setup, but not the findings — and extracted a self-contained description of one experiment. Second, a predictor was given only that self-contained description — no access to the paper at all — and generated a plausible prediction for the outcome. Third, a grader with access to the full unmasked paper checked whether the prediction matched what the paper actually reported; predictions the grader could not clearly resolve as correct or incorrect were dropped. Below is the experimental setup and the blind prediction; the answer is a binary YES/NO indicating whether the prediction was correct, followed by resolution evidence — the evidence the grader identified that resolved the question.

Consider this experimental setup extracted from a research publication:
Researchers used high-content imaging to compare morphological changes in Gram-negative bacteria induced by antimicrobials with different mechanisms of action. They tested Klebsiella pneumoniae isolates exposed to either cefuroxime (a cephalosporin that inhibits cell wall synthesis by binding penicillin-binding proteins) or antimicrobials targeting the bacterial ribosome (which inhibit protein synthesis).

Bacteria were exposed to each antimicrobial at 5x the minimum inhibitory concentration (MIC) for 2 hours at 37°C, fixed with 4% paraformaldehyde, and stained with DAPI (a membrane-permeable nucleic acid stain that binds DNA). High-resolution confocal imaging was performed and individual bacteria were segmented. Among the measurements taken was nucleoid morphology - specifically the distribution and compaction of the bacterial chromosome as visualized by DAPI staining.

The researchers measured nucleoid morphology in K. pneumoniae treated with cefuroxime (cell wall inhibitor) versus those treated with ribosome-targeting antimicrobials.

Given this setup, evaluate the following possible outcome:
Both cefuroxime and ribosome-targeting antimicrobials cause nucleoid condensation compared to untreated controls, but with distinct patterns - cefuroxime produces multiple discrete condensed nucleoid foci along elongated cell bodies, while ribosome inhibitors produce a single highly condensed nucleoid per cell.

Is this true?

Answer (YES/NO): NO